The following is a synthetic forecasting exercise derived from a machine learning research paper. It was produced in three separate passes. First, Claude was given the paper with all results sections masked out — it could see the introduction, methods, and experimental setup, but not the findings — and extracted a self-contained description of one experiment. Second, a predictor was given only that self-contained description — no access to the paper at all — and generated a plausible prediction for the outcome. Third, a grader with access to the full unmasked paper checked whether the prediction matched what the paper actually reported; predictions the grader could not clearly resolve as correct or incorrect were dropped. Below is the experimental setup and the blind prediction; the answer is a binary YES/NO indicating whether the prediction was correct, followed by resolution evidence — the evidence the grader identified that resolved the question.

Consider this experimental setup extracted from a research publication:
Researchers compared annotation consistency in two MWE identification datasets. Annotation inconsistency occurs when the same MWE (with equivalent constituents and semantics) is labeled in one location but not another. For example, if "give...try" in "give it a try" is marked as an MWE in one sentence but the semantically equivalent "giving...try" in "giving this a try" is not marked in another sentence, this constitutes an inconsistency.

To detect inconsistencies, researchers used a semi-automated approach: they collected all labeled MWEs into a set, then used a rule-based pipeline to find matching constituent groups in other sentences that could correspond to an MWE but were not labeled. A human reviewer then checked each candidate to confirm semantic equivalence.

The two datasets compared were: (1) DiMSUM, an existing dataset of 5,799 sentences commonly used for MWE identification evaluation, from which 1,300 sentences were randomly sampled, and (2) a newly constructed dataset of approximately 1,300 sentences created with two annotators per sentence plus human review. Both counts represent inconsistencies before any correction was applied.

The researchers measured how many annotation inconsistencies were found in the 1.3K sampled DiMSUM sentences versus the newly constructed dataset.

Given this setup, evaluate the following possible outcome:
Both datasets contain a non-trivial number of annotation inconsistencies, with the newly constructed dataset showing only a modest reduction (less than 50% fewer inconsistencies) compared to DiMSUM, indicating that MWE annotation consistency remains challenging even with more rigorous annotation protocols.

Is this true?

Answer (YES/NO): NO